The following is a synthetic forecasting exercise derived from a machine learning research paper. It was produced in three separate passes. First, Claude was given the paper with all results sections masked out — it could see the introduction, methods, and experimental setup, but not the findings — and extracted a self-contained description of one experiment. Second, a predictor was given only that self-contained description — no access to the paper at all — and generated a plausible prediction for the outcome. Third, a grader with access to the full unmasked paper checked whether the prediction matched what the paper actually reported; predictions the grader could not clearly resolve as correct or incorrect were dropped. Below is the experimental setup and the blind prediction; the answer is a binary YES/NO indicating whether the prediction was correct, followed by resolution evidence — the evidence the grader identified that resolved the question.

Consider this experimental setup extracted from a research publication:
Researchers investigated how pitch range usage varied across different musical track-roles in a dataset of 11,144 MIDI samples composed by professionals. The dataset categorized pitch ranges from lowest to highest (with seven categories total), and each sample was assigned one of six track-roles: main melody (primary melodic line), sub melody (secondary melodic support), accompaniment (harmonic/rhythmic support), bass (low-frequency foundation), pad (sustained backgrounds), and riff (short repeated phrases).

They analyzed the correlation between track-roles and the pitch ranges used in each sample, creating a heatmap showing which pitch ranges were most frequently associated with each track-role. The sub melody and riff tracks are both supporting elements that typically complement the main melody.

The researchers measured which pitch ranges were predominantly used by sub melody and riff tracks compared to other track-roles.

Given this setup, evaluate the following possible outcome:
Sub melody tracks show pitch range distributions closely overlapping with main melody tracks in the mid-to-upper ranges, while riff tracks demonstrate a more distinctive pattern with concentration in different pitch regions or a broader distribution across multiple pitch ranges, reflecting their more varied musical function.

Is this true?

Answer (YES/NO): NO